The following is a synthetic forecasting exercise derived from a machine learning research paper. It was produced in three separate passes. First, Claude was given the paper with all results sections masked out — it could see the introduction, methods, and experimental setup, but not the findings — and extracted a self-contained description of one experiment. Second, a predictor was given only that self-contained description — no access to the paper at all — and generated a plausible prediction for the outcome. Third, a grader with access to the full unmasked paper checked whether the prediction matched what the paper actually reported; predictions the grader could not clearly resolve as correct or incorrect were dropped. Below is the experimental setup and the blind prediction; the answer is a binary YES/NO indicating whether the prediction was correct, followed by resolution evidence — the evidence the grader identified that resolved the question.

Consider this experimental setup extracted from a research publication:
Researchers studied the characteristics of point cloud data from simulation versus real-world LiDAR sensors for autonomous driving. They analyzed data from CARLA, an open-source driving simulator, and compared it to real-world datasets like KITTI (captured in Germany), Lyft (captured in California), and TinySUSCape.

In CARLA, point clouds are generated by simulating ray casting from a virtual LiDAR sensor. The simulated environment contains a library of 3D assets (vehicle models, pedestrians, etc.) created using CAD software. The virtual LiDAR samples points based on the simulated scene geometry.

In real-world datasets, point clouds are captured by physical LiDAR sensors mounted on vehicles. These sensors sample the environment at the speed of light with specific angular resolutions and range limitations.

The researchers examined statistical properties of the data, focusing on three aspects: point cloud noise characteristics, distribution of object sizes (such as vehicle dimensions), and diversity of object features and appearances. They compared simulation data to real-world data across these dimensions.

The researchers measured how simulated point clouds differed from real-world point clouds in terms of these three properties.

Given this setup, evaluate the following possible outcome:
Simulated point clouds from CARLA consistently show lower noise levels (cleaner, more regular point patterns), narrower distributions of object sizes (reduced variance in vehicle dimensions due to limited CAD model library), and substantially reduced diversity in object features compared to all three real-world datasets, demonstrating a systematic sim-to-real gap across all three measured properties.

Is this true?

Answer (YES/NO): YES